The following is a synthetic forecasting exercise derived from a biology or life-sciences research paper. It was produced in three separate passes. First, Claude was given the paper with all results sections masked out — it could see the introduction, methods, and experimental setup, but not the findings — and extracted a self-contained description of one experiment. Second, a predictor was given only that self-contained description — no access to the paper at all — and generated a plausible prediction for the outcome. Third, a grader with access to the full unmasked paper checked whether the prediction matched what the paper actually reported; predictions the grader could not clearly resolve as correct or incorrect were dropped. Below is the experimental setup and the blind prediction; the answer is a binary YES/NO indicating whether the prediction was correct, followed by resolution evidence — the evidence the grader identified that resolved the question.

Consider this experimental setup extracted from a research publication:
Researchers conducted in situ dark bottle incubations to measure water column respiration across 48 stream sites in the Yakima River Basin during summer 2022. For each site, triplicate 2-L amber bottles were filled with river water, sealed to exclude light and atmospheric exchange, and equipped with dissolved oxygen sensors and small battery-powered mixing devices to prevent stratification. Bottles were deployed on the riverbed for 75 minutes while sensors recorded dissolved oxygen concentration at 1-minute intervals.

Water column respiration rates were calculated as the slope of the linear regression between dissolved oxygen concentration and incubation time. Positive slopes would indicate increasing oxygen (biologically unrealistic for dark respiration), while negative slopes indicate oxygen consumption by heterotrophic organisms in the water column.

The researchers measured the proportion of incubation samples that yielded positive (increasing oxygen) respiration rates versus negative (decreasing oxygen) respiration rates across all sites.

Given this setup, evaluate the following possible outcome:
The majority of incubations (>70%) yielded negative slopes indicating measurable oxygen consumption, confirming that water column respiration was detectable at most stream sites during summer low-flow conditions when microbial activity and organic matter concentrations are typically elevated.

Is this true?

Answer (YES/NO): NO